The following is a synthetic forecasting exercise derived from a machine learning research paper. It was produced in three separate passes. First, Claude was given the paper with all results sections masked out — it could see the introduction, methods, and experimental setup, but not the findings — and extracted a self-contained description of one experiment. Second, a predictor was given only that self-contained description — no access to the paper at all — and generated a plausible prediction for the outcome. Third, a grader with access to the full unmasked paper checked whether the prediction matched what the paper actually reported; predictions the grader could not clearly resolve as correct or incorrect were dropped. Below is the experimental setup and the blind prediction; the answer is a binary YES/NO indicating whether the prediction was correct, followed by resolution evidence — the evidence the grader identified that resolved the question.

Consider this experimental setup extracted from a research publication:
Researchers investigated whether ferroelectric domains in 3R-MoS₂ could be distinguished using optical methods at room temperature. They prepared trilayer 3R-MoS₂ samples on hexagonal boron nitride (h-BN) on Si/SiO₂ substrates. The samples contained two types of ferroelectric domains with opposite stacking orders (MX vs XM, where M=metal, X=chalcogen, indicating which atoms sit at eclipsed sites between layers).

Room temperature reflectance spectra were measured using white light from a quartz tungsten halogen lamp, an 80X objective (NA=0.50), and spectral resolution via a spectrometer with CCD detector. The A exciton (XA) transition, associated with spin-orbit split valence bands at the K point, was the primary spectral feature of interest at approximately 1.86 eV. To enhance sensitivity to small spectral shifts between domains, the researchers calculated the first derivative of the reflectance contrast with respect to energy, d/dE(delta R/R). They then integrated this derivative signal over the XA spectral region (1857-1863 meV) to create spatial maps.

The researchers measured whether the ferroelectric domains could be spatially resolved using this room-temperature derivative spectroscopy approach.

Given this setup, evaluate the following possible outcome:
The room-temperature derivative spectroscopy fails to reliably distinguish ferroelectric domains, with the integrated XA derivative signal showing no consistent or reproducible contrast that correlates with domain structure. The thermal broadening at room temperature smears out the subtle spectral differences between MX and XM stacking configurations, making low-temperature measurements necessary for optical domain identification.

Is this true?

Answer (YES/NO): NO